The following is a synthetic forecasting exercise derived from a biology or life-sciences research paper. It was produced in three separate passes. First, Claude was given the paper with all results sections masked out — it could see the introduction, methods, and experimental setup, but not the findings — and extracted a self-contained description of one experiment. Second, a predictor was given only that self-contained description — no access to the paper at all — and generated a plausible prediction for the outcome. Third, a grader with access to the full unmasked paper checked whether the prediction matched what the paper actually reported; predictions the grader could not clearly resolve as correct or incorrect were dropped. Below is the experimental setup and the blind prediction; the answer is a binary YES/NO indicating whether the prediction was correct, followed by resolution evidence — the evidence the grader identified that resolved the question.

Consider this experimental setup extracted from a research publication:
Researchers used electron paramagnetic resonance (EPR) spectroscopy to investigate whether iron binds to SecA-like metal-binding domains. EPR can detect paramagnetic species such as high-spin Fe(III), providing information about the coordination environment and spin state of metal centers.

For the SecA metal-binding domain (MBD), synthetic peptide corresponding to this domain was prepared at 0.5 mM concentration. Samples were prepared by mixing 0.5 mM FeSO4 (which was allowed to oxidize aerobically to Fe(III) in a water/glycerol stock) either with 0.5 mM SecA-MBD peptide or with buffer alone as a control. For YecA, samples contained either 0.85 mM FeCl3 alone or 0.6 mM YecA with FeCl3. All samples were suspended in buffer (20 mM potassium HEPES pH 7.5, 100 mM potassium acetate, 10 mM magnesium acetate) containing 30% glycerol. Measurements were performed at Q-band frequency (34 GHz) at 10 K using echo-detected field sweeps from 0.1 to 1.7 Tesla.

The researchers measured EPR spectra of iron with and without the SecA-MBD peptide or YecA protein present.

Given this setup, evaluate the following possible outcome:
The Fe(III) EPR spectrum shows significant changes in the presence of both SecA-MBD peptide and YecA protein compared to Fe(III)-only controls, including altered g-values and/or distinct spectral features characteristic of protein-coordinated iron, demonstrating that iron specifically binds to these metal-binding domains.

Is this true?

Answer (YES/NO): YES